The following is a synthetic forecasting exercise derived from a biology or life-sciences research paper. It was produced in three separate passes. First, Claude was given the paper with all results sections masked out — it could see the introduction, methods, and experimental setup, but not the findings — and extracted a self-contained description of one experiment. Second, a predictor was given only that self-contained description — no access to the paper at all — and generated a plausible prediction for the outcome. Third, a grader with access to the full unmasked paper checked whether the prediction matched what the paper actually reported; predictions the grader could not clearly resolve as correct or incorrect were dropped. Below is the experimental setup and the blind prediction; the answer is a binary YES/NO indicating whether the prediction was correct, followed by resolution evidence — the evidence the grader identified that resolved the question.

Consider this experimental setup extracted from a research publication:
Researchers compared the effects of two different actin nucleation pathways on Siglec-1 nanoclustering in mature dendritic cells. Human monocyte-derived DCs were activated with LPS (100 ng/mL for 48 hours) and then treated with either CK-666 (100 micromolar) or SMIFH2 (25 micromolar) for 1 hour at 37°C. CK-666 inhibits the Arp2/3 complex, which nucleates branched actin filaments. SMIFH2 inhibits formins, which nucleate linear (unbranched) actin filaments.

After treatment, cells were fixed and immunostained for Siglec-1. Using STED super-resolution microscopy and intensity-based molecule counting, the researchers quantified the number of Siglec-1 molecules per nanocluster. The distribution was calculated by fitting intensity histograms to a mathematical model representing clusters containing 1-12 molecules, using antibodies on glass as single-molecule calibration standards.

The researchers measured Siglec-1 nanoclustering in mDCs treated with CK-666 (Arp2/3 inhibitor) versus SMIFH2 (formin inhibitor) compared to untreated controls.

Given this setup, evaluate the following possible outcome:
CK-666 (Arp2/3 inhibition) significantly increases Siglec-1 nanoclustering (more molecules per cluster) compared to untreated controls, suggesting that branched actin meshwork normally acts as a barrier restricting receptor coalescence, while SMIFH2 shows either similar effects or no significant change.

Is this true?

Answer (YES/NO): NO